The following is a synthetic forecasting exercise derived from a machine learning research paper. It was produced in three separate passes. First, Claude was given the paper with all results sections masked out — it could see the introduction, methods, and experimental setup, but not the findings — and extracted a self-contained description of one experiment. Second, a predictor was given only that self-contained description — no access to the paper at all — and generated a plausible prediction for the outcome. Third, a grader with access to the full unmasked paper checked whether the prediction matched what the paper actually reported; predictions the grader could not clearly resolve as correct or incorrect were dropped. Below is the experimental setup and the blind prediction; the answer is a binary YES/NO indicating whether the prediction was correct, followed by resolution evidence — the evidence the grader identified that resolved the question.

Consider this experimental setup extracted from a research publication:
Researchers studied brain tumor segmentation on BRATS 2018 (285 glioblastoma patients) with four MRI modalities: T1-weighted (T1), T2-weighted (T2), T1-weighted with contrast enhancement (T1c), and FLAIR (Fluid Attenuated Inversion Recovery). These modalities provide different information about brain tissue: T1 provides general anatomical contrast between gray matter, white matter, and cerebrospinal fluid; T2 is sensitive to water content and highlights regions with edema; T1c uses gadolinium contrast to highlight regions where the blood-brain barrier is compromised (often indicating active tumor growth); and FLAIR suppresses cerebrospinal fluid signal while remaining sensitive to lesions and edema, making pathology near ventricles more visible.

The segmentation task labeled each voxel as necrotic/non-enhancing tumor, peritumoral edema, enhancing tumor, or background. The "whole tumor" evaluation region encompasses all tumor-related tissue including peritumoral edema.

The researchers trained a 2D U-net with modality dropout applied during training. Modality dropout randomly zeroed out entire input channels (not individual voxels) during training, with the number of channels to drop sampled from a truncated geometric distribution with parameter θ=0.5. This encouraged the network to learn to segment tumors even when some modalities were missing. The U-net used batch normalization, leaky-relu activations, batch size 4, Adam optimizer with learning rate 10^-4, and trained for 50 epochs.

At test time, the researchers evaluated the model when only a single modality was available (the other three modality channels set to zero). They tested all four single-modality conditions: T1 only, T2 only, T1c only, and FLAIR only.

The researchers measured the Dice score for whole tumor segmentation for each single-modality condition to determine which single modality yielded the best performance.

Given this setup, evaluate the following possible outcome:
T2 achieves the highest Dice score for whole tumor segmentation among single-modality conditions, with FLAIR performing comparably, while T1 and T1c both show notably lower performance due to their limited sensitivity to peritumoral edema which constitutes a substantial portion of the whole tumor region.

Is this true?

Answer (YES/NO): NO